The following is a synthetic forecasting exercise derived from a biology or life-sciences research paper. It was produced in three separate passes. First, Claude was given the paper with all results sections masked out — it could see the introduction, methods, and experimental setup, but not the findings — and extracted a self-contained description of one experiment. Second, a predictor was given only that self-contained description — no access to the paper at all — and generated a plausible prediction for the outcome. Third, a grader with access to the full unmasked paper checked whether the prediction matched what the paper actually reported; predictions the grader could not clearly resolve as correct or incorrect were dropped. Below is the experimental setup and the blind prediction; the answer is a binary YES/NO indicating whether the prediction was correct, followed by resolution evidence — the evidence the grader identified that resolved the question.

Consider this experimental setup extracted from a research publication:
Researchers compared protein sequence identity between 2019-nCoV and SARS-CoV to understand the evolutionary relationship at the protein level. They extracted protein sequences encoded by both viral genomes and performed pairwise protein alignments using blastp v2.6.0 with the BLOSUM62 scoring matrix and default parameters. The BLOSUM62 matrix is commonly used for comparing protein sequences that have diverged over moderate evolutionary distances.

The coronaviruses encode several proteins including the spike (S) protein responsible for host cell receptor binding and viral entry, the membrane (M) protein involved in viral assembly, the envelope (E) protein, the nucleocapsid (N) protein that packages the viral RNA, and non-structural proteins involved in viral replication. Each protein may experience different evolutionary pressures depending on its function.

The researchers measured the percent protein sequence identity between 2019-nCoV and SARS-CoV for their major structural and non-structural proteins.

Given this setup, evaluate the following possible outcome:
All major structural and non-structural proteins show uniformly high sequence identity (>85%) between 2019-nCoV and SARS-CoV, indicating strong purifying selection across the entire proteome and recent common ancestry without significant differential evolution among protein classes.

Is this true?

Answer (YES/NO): NO